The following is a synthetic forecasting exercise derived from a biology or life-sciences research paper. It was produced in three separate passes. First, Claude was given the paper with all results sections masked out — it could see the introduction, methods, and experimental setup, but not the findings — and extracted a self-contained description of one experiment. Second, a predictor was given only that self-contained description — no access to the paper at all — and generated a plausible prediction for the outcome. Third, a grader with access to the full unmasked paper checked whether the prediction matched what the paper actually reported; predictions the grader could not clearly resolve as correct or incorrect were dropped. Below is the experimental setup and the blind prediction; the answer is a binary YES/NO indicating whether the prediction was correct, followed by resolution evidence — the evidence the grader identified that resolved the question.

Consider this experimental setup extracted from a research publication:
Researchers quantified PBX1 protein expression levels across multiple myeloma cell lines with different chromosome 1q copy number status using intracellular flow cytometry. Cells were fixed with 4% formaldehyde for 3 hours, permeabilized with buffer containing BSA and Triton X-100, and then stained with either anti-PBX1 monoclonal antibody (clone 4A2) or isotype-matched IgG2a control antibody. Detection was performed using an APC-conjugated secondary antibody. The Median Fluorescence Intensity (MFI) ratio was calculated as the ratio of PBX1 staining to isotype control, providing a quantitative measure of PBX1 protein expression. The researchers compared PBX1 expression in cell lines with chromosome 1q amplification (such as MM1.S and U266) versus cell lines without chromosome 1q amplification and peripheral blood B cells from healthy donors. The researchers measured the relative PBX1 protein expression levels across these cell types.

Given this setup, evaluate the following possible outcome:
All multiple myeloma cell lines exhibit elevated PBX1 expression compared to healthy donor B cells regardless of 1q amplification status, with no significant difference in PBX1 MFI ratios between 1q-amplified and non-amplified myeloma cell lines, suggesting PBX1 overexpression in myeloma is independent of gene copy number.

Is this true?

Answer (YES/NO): NO